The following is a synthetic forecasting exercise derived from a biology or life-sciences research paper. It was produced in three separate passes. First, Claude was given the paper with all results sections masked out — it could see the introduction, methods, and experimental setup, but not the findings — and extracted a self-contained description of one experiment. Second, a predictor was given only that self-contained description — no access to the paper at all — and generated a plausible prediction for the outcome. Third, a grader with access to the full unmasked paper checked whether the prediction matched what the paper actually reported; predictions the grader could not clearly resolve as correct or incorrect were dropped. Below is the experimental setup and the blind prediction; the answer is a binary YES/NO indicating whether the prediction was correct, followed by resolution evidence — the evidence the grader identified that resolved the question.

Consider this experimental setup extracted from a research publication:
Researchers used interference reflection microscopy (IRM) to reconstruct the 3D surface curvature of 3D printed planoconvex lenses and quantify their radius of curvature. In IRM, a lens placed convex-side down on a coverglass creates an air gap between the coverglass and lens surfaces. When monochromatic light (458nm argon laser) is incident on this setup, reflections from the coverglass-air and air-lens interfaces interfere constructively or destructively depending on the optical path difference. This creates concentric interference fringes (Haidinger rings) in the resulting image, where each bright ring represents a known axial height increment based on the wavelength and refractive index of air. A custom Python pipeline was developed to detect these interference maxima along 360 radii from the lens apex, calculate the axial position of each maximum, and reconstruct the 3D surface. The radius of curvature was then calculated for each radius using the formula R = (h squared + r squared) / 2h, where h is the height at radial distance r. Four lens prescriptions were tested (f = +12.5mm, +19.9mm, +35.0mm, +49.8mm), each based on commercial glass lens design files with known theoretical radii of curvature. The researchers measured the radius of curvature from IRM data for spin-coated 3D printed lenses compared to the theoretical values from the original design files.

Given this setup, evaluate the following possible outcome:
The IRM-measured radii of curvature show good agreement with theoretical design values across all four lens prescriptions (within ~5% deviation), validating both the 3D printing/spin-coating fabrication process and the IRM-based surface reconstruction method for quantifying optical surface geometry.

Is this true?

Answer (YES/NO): NO